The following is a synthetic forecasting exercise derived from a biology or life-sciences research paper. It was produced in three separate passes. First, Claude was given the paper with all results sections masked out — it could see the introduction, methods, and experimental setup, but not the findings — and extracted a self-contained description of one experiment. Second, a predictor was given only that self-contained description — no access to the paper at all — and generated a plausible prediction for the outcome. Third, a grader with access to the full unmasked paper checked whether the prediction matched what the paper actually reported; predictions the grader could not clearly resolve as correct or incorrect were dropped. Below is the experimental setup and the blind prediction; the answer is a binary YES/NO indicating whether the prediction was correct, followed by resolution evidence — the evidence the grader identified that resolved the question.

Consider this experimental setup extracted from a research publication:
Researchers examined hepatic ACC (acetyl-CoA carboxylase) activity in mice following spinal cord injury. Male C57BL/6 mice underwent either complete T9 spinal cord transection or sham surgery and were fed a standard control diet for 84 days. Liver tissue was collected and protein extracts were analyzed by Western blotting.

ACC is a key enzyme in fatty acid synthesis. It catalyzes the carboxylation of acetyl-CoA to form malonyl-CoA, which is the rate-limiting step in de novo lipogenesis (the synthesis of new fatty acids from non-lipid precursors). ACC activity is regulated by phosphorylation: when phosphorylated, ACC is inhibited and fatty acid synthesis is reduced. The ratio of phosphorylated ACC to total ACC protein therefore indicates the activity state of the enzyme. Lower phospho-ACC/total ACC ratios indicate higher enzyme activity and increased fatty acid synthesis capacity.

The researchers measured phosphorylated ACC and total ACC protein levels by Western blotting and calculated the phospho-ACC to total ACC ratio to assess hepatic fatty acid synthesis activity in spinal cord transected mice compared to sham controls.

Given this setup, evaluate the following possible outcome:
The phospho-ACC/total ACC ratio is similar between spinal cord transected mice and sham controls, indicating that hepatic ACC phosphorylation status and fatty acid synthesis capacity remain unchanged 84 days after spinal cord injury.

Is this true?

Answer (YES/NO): NO